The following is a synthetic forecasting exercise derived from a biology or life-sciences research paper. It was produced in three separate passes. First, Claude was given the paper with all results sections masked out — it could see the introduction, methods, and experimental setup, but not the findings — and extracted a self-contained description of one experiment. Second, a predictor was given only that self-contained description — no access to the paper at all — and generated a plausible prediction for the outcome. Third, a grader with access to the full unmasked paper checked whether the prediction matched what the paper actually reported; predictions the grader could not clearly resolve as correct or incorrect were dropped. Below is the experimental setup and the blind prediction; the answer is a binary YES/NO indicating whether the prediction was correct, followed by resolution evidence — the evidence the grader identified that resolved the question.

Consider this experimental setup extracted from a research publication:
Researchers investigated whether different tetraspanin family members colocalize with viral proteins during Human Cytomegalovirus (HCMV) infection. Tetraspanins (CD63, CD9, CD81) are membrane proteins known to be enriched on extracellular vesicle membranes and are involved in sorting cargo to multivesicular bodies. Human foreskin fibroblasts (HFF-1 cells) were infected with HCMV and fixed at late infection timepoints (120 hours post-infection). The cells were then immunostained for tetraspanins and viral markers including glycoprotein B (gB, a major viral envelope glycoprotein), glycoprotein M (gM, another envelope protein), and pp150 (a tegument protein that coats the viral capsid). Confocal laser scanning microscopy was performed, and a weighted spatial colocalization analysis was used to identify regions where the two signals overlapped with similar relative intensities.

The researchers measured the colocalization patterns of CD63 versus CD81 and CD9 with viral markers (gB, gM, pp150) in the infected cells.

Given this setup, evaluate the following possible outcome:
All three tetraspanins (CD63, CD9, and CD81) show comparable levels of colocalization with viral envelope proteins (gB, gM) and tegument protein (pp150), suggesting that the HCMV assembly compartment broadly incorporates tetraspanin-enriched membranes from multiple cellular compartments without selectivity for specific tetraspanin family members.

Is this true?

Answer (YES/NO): NO